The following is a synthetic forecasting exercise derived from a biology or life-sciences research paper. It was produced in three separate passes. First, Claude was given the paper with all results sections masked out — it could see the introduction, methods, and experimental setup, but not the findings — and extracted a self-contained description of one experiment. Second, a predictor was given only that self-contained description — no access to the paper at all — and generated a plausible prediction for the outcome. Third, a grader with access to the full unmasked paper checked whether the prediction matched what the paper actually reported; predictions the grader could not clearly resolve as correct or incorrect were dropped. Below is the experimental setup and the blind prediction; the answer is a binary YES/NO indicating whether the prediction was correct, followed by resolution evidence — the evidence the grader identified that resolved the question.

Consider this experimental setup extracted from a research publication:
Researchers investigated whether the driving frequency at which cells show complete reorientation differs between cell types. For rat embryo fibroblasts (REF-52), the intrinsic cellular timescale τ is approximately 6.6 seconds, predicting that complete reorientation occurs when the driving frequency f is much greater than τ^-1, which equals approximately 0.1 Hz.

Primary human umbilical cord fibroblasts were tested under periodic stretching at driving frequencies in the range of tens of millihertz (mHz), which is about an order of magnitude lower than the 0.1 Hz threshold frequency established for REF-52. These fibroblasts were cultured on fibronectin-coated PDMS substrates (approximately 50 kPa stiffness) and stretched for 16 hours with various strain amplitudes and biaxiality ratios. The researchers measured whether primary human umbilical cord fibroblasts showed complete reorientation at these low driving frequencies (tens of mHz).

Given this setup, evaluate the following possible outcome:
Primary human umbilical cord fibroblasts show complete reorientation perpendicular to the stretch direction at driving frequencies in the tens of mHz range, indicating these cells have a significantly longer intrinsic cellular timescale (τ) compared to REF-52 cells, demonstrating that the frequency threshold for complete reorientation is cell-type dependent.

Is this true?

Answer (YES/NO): YES